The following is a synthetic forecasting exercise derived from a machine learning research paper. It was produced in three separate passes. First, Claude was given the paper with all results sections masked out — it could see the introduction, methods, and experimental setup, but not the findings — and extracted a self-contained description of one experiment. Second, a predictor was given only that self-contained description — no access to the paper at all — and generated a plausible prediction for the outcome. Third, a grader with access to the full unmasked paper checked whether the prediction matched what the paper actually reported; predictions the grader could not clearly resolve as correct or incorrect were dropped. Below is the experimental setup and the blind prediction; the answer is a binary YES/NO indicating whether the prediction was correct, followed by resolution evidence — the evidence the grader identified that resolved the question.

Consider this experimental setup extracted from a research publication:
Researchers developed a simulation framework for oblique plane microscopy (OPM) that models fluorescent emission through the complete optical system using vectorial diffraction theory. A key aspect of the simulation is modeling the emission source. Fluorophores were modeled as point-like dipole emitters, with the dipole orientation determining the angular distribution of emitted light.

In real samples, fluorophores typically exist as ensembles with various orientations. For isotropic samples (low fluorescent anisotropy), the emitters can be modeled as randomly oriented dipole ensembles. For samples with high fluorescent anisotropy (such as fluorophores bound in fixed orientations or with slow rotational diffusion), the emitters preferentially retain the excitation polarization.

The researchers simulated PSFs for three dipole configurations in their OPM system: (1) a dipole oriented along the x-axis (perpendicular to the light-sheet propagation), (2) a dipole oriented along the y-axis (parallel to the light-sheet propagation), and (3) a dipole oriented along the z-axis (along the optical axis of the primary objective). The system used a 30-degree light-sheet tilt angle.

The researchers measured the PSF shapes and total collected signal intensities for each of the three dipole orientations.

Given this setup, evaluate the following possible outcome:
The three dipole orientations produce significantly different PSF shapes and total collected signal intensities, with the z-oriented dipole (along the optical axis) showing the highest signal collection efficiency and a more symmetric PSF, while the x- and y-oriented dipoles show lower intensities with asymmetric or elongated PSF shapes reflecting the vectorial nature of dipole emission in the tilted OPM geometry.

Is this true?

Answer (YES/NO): NO